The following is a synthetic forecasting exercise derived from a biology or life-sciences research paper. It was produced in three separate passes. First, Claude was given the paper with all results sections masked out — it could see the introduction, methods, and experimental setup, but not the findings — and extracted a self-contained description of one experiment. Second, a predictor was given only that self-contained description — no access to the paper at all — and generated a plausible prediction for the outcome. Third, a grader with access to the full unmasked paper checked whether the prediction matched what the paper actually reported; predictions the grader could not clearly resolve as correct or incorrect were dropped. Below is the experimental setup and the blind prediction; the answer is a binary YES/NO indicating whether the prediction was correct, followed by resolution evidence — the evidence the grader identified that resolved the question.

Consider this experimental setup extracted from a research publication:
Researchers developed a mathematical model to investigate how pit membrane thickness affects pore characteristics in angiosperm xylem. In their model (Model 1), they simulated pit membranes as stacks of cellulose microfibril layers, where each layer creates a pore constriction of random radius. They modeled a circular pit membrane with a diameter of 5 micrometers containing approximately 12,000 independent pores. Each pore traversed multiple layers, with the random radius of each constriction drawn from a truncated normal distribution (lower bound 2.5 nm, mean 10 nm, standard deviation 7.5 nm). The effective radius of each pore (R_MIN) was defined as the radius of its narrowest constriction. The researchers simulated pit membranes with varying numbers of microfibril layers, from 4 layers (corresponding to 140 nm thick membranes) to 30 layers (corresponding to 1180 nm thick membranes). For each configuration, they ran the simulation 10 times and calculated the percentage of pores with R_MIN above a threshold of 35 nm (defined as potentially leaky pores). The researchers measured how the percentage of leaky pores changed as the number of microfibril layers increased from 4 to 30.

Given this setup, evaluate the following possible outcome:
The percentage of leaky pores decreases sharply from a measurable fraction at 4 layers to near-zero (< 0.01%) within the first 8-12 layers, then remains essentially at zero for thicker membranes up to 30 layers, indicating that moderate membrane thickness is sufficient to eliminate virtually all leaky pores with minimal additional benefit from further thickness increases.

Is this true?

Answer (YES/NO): NO